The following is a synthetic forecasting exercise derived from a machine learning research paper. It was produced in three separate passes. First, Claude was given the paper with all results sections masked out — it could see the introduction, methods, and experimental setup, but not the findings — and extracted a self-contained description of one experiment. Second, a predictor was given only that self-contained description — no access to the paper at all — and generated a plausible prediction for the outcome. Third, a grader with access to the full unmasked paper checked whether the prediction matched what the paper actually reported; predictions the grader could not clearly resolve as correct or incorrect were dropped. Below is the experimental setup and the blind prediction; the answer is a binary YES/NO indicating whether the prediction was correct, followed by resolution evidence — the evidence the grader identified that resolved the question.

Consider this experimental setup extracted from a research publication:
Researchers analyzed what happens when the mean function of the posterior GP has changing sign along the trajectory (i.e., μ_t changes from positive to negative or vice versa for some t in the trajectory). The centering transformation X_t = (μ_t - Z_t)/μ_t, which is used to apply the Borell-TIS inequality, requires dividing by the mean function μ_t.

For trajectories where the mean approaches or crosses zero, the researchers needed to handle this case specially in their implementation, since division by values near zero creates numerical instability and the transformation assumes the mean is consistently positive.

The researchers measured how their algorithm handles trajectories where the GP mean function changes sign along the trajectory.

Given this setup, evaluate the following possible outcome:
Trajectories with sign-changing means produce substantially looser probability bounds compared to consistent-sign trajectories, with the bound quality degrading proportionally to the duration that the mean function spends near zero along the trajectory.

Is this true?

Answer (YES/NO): NO